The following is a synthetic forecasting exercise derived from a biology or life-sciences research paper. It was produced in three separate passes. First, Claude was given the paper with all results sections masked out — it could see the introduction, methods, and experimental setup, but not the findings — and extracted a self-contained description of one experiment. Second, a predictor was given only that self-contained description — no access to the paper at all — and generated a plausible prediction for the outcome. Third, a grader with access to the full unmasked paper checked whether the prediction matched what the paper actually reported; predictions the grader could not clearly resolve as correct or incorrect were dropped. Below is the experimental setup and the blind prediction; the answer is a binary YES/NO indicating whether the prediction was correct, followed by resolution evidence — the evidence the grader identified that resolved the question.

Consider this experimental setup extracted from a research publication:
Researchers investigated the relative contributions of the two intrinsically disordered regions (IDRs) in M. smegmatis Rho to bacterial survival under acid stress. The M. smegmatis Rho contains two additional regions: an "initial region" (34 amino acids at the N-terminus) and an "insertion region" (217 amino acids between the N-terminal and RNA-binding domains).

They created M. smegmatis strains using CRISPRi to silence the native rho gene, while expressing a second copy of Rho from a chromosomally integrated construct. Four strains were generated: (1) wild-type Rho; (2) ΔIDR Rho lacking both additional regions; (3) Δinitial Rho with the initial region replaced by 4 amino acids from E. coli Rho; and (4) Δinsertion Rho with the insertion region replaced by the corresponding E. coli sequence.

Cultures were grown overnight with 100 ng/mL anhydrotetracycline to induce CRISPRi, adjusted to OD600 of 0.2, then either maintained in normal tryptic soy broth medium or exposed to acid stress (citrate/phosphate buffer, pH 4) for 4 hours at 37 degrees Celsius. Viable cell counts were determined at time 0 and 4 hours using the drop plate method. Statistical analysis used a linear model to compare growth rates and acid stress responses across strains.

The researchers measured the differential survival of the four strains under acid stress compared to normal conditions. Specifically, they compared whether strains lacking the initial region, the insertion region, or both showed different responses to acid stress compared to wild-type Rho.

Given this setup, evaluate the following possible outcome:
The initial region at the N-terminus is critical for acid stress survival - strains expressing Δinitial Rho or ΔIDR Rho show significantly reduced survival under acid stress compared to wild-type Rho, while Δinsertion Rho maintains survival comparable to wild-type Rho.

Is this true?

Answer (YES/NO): NO